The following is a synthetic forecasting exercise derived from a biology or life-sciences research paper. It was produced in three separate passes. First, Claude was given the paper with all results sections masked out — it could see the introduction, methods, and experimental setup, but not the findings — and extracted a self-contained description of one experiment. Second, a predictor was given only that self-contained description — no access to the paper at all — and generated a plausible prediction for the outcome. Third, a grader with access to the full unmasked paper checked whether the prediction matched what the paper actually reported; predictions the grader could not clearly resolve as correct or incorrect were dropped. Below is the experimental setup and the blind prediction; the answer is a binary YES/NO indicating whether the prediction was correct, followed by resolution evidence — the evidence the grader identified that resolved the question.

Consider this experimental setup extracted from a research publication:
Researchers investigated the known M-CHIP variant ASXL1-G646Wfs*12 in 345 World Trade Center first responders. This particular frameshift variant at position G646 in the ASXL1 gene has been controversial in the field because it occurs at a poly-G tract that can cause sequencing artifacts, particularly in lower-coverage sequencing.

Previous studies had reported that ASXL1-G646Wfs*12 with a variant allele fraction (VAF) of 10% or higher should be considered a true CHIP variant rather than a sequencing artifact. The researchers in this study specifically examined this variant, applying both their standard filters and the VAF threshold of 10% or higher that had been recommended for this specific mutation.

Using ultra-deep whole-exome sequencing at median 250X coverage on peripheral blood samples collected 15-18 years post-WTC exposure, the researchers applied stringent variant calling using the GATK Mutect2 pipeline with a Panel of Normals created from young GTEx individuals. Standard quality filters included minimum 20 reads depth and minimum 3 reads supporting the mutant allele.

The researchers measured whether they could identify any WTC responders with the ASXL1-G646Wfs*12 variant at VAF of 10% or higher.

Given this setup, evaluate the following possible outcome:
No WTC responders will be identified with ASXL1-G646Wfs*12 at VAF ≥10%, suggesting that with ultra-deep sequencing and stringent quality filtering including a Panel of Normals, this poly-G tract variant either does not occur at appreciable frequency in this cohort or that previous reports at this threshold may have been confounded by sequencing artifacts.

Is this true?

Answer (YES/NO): YES